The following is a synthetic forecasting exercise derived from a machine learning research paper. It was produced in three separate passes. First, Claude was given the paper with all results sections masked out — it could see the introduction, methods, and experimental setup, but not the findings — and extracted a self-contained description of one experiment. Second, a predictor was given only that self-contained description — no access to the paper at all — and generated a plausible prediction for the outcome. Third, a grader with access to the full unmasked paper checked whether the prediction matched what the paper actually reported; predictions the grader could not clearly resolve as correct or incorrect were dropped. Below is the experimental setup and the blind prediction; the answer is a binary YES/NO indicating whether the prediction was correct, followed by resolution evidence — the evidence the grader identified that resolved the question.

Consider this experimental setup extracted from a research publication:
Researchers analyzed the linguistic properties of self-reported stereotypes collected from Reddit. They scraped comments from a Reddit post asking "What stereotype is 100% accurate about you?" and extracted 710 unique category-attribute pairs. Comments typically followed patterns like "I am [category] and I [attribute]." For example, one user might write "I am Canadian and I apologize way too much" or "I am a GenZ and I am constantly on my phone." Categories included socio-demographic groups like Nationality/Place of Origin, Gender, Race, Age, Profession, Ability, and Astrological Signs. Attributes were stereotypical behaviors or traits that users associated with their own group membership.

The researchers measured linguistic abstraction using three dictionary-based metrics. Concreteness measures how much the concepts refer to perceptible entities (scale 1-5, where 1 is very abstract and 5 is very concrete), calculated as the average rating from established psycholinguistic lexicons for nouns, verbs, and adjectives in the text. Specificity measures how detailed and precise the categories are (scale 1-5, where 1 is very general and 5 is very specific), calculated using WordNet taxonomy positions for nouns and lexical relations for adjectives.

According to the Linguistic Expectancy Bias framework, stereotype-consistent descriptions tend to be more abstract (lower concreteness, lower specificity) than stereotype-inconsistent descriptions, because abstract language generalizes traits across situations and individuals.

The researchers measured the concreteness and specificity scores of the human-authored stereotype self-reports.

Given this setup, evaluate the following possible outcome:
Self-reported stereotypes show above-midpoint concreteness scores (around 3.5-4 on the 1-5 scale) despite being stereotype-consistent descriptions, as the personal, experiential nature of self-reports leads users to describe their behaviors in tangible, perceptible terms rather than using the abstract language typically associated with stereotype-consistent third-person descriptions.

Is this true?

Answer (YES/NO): NO